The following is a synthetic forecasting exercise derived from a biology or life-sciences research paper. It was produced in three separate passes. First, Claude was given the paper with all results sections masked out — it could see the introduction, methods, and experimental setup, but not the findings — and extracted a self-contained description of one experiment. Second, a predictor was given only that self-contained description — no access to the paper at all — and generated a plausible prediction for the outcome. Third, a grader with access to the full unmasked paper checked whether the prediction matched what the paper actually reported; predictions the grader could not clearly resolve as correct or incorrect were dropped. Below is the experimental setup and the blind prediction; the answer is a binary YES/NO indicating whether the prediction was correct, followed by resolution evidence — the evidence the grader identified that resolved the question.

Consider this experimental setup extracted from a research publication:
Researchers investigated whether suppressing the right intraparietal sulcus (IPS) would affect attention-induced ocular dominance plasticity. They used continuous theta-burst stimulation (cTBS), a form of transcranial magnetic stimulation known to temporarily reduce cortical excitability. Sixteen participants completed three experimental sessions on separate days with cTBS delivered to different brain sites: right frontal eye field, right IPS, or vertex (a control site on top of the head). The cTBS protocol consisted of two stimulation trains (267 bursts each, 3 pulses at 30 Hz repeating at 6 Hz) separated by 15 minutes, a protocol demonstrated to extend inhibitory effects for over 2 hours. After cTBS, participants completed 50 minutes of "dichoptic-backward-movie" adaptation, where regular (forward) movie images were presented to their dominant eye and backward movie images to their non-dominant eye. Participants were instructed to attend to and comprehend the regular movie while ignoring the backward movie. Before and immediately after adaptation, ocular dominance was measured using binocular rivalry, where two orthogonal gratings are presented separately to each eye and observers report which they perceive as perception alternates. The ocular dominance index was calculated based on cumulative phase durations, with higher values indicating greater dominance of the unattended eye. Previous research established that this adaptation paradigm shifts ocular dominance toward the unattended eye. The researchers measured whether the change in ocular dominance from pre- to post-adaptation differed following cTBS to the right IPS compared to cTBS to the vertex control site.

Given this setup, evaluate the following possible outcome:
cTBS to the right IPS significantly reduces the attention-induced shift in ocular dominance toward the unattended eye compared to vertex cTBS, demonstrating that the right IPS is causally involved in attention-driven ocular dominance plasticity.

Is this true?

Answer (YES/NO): NO